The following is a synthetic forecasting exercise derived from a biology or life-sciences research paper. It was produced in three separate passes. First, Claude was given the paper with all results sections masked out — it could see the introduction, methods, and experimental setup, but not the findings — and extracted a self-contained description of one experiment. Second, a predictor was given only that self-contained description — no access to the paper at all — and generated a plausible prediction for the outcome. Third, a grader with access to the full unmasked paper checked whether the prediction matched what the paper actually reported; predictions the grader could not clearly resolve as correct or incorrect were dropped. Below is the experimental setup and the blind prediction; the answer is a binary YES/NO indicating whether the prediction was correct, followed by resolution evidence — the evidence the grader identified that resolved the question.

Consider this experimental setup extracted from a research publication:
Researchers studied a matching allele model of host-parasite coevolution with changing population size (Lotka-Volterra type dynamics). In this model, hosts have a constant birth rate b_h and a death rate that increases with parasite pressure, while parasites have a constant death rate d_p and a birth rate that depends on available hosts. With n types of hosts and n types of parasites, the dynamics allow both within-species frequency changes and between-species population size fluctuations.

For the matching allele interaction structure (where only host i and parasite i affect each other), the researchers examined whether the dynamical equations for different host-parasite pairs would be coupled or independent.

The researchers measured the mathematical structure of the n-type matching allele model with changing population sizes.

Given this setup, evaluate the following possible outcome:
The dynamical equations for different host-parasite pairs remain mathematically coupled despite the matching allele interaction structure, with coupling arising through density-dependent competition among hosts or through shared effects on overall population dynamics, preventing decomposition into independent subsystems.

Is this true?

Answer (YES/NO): NO